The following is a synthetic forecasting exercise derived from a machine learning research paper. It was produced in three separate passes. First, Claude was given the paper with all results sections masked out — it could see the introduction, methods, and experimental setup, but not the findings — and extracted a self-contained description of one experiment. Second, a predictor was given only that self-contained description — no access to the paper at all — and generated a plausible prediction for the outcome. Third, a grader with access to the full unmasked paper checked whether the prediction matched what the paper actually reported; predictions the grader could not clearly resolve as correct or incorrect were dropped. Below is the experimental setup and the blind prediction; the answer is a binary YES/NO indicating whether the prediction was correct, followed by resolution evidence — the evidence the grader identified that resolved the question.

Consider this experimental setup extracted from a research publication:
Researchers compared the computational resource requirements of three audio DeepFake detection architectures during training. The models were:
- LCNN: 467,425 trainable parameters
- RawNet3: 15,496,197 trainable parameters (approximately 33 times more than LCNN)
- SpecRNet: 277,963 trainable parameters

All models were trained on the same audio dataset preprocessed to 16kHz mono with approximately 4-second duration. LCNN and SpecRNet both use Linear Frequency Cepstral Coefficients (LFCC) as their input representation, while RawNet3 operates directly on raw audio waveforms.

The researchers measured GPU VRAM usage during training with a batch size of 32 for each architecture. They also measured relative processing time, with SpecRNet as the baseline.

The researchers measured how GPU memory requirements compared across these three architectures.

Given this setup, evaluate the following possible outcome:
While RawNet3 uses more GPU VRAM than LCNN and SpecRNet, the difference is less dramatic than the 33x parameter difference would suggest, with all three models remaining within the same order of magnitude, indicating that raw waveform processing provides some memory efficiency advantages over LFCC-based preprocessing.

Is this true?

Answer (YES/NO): NO